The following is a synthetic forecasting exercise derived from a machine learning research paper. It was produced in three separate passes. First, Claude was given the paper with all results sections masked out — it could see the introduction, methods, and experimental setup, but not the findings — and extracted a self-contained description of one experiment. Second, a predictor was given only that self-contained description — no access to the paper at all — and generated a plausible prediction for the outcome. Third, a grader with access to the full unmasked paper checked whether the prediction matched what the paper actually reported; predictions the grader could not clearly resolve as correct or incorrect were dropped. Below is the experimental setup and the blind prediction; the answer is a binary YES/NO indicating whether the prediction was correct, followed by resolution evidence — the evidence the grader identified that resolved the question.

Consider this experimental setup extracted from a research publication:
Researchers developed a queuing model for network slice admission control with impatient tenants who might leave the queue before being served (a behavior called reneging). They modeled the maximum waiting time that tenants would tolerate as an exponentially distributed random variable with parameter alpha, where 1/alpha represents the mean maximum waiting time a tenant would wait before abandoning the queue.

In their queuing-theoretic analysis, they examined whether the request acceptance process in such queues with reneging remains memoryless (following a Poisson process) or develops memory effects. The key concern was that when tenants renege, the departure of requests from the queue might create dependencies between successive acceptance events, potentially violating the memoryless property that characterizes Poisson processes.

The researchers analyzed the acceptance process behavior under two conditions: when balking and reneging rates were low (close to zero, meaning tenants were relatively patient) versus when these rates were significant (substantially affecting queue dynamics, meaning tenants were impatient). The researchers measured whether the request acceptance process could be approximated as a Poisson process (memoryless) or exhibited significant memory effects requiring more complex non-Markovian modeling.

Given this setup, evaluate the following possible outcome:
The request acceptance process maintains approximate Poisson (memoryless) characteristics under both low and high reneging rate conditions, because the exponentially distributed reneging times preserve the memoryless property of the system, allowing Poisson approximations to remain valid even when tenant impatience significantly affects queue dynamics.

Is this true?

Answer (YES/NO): NO